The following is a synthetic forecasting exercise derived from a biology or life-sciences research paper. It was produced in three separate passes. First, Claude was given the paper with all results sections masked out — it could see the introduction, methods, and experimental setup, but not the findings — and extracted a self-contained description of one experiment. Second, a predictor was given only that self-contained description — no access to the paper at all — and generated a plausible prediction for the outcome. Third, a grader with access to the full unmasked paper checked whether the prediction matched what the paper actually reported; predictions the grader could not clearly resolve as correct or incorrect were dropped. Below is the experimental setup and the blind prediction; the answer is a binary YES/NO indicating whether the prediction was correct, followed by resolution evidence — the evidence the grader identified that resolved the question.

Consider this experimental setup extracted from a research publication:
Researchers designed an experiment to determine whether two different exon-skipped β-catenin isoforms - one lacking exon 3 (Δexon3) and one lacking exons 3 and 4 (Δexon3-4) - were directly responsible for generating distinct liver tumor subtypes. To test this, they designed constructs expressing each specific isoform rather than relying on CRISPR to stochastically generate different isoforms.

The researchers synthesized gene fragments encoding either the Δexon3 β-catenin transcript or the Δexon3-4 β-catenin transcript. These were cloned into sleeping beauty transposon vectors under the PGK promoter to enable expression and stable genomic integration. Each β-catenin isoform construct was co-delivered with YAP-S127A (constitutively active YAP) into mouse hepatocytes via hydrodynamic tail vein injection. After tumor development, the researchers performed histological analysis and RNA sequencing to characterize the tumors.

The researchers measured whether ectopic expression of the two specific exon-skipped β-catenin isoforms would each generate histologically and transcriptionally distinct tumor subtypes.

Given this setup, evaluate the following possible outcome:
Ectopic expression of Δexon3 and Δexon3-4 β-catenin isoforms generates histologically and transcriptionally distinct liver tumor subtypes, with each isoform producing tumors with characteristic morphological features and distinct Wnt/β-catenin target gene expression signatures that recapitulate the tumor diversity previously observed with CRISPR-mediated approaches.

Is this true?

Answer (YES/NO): YES